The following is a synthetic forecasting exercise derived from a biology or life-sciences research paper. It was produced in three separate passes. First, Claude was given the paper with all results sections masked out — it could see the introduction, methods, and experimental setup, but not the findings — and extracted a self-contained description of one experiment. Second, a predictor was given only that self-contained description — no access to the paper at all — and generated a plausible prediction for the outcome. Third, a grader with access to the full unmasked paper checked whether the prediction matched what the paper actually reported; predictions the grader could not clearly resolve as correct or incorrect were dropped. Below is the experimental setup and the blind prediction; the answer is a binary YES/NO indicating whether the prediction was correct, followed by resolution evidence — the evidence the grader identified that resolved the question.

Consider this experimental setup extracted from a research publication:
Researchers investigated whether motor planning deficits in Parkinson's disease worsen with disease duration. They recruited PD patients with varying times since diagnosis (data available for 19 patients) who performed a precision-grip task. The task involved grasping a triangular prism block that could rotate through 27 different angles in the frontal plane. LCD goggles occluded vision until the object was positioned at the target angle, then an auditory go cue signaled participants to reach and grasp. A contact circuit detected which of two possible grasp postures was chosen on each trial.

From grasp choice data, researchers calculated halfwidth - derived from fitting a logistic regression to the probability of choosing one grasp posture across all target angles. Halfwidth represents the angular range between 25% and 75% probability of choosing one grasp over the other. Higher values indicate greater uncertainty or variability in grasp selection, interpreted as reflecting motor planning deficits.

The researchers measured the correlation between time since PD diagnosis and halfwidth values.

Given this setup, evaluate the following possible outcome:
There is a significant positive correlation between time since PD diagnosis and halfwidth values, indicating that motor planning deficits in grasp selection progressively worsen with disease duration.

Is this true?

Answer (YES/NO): NO